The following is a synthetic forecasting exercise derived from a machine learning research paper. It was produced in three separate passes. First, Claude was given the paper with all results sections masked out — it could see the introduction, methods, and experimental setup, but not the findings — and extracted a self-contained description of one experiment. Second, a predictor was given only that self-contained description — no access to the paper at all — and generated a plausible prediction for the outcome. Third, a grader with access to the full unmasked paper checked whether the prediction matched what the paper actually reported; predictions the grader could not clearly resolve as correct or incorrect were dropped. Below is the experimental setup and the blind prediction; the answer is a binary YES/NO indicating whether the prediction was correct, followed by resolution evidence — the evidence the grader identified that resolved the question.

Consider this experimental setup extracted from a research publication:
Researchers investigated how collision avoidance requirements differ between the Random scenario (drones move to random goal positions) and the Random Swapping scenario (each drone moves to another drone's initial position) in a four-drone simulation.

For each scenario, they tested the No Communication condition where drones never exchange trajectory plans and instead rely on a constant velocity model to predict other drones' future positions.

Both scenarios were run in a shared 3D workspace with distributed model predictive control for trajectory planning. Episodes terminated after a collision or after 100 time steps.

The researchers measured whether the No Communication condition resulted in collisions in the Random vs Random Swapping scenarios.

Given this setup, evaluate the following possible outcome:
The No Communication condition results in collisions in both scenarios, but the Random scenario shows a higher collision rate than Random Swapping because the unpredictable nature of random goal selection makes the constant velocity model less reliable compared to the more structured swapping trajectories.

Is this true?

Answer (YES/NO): NO